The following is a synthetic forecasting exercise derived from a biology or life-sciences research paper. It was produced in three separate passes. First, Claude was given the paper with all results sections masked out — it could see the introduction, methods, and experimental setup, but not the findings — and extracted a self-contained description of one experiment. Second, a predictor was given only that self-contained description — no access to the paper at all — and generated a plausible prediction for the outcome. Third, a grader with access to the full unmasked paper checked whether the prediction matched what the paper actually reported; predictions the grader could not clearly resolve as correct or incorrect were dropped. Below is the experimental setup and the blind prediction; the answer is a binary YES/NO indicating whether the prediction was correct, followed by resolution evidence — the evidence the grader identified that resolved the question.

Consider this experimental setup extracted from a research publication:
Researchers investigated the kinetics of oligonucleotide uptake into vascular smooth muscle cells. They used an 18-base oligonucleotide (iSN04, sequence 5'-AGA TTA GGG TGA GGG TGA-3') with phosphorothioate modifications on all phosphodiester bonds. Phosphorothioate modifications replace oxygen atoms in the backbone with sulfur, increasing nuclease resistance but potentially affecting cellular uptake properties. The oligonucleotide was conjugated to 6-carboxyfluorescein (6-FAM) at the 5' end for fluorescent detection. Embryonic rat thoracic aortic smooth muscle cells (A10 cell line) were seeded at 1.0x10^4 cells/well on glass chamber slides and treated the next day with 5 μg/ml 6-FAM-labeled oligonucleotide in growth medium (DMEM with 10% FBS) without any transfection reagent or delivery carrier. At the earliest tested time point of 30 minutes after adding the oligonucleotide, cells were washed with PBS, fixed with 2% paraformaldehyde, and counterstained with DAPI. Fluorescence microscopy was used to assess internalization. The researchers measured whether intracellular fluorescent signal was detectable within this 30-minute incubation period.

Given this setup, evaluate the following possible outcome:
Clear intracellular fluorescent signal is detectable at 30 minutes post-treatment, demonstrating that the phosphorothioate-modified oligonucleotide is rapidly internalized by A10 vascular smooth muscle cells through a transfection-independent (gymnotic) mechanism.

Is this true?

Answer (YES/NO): YES